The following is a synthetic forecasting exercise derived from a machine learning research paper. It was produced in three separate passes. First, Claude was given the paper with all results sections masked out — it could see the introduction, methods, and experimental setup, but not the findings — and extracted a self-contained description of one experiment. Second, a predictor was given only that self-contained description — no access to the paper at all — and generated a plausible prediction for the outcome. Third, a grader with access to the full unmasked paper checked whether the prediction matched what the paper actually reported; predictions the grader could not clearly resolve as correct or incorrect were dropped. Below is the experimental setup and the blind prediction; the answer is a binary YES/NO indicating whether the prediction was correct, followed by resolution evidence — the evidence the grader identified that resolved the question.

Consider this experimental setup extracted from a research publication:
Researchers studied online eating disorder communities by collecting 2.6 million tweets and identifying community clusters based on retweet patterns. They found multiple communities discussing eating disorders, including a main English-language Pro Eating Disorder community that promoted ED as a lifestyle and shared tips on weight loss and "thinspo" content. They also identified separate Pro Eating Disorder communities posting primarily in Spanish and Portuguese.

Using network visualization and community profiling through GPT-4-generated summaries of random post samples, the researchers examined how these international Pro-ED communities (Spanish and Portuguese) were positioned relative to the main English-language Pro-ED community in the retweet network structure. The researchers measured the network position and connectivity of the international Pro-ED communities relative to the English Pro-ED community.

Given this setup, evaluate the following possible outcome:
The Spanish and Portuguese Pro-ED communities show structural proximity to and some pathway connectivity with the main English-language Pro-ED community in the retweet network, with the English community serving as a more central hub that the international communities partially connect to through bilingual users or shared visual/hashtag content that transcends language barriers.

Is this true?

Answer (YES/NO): YES